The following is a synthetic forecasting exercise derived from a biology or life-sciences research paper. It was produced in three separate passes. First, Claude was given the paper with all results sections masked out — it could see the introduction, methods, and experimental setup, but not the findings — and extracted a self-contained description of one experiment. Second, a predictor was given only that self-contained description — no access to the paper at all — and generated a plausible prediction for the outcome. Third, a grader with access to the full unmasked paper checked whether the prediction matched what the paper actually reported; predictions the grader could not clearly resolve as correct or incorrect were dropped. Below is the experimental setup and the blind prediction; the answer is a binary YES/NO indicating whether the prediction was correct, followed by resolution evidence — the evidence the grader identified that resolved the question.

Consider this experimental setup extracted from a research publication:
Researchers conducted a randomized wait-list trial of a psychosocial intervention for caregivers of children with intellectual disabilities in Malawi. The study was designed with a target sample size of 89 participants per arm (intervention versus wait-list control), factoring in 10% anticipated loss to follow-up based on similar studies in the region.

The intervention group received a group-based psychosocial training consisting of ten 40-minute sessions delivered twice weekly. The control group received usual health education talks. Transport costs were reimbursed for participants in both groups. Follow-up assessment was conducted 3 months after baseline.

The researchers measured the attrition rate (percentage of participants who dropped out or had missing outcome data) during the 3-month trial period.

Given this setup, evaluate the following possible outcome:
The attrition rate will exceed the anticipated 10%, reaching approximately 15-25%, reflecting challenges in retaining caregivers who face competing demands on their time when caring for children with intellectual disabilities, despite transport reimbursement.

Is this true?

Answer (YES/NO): NO